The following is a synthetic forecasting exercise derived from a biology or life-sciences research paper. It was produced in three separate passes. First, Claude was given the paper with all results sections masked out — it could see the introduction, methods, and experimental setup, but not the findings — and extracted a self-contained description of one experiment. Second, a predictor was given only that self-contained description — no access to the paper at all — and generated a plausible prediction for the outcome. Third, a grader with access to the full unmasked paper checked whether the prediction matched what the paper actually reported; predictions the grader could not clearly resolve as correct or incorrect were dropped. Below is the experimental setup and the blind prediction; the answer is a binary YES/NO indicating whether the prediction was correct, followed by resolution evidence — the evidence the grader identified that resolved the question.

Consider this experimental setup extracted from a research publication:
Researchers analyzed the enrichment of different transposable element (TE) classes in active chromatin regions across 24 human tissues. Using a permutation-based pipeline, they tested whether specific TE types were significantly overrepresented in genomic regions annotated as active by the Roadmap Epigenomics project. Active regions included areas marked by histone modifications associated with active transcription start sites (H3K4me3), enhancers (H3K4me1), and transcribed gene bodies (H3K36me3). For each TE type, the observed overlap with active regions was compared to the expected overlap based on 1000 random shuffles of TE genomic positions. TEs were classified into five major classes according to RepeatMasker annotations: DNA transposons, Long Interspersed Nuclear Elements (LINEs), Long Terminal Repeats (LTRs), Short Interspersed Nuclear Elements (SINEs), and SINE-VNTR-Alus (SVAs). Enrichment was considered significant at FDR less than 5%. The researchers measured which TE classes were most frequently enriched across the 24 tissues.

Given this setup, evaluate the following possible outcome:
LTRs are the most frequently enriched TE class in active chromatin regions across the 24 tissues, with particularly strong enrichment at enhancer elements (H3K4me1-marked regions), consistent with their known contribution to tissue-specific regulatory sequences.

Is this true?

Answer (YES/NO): NO